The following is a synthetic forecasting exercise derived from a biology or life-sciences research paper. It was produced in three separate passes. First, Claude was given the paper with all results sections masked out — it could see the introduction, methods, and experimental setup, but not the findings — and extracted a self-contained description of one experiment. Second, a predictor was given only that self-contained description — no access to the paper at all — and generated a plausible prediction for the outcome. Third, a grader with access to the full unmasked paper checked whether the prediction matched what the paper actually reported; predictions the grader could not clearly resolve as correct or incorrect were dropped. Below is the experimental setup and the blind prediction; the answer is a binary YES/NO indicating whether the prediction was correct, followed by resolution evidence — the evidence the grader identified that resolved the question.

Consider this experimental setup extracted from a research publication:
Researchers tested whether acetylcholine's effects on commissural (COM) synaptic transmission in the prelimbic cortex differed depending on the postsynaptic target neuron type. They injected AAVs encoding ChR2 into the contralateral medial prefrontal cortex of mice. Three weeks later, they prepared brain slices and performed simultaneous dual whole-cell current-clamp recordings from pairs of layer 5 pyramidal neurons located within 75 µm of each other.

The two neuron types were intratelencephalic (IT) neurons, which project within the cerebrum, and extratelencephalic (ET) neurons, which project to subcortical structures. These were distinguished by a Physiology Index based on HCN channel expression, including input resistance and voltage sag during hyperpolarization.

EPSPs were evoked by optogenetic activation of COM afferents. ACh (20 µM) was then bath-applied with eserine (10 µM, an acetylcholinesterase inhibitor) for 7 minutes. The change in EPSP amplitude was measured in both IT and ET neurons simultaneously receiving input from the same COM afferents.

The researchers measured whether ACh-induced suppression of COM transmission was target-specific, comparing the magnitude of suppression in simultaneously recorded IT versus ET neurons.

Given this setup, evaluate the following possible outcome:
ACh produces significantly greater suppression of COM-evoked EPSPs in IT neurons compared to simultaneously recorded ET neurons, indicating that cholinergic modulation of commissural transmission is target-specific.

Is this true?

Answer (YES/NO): NO